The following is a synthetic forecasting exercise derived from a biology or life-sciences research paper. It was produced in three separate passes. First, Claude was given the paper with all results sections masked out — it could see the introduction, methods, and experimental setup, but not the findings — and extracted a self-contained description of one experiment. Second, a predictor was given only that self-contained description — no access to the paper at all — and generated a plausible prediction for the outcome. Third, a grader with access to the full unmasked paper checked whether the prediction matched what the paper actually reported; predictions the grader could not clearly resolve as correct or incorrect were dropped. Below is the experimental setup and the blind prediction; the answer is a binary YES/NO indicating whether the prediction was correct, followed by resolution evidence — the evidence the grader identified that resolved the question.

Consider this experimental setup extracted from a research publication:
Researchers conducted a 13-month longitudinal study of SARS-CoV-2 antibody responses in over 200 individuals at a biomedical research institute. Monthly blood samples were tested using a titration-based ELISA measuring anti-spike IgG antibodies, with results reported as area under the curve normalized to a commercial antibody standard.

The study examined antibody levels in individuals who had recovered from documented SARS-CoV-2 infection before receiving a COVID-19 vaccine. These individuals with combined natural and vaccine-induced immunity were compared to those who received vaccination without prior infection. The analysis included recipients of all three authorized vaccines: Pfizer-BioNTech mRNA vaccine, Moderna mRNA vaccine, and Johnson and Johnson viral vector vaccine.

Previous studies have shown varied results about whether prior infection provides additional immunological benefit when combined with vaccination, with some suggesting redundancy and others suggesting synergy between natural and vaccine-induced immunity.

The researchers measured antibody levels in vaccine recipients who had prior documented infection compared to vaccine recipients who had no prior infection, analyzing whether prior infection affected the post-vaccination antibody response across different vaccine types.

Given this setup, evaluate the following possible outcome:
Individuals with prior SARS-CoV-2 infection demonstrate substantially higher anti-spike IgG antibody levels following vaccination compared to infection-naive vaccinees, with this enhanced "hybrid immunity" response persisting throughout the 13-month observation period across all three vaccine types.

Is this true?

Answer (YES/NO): NO